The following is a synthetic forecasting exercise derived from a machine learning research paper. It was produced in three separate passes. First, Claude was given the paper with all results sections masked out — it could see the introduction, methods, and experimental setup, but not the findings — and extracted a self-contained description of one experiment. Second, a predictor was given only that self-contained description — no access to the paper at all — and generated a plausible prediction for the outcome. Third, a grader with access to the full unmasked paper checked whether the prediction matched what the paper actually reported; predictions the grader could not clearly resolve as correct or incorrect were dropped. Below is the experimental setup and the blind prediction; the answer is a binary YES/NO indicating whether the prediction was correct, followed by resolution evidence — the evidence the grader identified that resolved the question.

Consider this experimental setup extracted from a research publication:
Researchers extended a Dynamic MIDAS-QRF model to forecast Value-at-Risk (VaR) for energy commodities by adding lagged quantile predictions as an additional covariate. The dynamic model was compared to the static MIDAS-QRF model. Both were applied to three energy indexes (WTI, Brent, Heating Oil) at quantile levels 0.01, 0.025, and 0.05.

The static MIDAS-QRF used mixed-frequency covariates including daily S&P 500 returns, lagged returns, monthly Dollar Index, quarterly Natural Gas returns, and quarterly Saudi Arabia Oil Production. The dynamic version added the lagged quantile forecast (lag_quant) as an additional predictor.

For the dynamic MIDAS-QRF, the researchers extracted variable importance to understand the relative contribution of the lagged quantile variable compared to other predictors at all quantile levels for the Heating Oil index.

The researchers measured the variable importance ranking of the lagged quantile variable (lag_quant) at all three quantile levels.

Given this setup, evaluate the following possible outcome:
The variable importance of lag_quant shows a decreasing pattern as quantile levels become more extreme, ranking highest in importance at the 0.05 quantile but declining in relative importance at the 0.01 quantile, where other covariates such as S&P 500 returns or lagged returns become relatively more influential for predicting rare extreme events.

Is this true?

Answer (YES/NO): NO